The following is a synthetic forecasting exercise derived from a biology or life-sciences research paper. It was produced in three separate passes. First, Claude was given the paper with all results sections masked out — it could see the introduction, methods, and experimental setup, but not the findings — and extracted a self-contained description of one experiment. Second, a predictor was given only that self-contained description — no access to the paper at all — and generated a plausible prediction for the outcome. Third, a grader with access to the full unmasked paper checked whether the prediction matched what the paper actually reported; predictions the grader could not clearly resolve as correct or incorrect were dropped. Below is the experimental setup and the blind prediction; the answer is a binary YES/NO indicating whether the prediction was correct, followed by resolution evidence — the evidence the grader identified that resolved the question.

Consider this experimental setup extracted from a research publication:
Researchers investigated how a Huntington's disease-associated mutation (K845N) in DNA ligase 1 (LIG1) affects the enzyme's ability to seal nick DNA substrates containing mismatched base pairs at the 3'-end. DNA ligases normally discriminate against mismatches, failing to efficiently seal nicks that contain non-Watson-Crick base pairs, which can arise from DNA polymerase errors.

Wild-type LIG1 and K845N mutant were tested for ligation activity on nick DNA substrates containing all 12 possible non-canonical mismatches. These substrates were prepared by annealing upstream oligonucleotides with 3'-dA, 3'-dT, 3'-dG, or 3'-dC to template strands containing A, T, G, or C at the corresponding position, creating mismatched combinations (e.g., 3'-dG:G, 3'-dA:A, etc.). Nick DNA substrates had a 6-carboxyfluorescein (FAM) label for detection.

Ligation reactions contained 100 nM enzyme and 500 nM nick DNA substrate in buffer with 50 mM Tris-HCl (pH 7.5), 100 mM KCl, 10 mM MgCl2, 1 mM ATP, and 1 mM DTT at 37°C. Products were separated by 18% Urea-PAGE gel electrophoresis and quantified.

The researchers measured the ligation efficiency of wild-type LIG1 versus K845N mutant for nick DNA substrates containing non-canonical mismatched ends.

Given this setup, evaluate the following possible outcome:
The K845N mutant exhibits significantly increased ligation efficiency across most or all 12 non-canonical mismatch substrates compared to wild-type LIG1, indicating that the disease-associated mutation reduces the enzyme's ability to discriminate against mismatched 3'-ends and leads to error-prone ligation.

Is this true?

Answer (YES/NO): NO